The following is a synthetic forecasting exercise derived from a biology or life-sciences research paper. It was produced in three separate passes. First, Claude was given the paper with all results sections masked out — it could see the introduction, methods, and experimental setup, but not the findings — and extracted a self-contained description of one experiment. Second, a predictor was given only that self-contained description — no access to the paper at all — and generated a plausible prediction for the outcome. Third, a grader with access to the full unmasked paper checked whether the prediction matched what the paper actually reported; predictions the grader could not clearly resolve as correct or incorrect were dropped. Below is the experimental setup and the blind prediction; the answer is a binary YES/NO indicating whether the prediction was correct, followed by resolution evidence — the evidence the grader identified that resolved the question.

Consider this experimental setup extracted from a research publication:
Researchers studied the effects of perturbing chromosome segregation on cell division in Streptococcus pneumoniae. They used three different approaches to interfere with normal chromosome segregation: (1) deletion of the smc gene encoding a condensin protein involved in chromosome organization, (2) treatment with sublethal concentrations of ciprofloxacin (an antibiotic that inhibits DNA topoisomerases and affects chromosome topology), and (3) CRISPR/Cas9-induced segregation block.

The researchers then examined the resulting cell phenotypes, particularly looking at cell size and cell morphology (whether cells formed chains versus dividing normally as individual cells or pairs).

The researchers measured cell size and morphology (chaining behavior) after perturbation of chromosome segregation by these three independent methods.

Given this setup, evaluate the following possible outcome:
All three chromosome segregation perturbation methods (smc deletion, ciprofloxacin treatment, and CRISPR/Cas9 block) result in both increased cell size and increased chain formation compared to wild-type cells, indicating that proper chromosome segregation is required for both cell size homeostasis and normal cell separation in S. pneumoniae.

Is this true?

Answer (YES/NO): YES